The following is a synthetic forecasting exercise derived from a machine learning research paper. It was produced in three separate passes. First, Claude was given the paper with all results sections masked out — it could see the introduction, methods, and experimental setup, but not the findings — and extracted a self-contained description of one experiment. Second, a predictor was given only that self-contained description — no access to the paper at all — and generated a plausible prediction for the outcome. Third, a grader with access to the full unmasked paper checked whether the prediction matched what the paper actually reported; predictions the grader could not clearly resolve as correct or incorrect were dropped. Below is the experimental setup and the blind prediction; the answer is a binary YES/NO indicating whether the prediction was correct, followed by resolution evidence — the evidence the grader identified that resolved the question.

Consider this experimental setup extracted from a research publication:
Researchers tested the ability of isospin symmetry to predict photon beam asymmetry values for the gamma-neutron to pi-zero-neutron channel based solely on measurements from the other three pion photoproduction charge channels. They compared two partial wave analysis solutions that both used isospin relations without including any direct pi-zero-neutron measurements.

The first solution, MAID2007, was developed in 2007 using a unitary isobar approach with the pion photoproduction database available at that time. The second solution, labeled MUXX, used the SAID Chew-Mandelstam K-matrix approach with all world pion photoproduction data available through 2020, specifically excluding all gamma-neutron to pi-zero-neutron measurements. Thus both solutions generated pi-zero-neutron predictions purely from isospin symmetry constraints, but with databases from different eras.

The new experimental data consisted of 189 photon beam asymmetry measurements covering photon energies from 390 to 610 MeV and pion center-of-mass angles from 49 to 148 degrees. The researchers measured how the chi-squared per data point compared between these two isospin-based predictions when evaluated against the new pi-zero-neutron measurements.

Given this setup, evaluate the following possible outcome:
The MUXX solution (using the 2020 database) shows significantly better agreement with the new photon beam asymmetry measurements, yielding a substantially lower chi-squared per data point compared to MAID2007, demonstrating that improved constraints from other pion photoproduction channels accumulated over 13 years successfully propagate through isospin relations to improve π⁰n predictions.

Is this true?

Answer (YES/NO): YES